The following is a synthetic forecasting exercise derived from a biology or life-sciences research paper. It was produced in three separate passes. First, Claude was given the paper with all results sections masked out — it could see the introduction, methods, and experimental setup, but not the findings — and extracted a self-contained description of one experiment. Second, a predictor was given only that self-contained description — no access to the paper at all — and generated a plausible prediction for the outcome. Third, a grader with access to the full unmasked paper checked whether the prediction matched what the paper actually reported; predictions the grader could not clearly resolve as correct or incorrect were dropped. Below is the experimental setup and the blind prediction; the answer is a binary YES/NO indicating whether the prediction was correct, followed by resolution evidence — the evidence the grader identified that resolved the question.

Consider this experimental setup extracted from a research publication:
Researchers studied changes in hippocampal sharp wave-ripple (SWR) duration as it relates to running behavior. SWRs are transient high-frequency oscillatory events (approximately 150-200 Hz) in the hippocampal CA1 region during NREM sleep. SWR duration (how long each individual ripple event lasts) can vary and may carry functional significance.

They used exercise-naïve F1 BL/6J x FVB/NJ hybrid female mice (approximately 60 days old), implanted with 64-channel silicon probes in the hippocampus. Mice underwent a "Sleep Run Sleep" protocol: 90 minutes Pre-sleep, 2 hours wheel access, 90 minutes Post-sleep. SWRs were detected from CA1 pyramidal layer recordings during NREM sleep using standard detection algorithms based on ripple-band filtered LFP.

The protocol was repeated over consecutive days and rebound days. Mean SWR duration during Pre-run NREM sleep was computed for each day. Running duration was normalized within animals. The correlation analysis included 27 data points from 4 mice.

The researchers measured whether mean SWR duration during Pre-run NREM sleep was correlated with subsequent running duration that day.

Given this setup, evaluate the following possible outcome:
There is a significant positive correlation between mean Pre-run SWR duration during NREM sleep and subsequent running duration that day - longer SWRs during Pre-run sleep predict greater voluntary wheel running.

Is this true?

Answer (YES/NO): YES